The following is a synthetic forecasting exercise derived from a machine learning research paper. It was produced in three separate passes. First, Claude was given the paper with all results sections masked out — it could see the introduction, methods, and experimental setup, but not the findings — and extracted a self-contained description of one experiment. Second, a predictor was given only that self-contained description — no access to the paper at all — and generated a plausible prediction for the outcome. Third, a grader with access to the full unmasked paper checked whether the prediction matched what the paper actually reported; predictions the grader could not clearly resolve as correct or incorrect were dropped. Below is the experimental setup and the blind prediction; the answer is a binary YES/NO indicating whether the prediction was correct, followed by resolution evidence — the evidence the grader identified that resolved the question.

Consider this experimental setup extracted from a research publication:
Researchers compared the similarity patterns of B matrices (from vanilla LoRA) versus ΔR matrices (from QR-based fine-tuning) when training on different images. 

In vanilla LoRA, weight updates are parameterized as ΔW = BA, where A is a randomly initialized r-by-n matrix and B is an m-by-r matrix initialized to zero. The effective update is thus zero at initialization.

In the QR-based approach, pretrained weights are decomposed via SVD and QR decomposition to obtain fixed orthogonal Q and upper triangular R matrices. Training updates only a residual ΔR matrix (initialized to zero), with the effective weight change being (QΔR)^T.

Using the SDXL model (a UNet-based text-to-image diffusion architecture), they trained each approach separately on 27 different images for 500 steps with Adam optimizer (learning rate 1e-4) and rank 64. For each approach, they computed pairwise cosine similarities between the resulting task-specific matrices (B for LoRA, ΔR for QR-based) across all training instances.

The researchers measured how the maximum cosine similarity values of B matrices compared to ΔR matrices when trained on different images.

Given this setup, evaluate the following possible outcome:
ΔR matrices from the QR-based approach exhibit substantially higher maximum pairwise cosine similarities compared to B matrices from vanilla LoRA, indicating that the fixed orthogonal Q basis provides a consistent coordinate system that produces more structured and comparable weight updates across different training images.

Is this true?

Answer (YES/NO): NO